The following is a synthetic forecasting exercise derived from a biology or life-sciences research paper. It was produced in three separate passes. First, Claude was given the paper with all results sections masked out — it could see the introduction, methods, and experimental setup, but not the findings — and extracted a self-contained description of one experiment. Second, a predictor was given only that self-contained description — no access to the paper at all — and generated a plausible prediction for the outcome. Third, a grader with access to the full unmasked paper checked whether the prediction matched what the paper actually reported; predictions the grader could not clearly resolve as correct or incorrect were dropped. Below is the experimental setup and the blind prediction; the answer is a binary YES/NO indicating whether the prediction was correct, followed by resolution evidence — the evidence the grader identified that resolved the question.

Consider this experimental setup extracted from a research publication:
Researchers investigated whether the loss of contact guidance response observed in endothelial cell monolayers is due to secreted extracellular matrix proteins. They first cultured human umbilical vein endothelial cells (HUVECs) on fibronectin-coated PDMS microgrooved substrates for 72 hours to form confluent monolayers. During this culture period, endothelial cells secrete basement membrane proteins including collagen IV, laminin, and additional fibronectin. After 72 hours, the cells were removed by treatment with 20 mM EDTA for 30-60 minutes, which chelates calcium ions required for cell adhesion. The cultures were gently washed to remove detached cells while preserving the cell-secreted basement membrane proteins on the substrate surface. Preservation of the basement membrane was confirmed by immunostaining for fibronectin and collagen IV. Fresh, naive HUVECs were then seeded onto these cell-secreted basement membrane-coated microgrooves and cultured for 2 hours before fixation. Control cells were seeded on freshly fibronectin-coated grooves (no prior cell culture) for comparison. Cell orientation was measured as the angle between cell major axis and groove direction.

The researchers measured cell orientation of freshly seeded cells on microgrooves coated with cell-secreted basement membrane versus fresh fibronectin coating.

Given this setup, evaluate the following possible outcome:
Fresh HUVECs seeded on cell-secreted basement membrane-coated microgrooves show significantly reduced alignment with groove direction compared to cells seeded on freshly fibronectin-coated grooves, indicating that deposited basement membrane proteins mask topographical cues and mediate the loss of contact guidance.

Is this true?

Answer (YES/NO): YES